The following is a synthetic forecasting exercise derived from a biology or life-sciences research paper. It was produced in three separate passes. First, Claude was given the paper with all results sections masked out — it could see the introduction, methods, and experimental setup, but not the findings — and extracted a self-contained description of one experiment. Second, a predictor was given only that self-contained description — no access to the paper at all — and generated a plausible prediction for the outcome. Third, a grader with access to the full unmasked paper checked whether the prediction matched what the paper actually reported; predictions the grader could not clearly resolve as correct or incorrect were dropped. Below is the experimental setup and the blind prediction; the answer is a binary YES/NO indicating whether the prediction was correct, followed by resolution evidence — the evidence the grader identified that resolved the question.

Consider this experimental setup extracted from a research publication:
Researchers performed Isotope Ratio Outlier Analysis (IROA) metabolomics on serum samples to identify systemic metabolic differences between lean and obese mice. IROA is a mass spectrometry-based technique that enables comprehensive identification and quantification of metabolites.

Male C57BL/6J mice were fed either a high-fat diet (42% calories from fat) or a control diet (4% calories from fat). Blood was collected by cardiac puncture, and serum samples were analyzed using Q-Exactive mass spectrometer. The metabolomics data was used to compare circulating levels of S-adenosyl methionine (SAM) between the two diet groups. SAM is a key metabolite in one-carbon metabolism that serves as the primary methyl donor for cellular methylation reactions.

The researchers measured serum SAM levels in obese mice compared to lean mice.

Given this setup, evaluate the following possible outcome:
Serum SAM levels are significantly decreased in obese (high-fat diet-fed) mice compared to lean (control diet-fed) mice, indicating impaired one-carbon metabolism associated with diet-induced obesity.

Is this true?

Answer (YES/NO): NO